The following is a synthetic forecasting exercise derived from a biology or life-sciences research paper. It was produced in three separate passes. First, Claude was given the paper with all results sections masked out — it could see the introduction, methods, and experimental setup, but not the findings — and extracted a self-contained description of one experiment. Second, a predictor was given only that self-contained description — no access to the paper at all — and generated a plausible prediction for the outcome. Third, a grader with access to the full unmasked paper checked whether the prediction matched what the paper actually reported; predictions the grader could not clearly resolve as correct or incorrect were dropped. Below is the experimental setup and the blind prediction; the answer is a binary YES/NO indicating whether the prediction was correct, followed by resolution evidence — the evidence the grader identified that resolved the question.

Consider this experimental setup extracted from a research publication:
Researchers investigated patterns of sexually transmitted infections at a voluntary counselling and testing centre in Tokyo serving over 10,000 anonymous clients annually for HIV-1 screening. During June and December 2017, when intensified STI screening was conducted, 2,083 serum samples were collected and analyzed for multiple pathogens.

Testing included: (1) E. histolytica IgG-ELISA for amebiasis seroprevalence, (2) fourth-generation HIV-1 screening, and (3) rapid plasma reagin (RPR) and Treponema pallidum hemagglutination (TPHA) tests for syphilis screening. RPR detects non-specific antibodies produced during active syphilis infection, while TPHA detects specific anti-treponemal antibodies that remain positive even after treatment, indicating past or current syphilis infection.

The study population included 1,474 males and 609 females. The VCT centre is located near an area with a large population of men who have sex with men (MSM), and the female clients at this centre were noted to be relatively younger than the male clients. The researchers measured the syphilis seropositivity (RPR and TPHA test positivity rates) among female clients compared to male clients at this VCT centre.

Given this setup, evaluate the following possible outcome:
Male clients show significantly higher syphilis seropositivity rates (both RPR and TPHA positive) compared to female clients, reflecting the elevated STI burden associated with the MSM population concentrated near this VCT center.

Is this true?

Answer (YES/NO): YES